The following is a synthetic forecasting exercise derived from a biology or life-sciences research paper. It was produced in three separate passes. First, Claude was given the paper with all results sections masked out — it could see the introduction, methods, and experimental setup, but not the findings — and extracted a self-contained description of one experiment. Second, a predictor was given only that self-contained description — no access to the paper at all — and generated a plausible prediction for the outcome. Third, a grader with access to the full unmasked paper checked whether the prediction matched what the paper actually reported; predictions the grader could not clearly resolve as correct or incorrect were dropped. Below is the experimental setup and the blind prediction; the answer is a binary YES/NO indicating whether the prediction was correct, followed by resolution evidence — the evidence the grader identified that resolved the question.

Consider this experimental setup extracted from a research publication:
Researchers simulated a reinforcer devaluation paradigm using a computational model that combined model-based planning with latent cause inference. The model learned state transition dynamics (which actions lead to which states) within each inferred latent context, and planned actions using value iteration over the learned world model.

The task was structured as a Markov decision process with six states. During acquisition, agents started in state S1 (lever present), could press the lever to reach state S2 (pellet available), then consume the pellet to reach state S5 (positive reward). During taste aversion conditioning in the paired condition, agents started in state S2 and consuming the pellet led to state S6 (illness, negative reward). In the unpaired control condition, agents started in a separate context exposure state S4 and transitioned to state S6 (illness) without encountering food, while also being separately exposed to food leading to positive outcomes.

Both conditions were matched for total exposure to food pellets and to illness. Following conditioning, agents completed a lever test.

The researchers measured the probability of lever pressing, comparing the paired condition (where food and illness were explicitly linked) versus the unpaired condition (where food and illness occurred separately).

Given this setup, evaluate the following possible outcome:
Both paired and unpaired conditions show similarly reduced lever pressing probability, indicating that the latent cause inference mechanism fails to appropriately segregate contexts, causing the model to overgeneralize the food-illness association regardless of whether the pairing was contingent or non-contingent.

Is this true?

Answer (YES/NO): NO